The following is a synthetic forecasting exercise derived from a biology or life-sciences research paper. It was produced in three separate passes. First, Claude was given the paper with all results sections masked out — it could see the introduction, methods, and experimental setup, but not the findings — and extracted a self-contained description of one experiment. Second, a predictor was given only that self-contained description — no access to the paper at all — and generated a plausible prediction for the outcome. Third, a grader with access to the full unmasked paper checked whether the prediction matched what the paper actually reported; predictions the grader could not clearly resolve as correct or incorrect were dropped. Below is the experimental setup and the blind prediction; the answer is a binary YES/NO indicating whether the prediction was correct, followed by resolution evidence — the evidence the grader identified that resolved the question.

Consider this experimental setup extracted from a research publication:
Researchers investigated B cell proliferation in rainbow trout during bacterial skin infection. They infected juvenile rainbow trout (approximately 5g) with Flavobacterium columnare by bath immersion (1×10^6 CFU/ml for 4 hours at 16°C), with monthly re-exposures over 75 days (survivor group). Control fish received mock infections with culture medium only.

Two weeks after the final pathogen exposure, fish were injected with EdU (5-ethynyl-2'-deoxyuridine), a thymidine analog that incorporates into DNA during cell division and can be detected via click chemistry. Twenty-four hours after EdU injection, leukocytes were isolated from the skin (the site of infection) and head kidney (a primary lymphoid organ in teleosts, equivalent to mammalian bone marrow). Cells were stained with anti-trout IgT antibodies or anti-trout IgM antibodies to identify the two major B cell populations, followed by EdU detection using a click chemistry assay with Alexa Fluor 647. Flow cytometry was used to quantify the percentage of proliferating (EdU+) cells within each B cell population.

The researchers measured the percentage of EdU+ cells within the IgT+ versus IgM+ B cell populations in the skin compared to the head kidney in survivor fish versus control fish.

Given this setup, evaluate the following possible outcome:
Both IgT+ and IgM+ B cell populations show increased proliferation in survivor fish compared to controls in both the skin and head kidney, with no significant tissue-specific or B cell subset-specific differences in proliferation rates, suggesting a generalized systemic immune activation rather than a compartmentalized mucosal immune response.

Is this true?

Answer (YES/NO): NO